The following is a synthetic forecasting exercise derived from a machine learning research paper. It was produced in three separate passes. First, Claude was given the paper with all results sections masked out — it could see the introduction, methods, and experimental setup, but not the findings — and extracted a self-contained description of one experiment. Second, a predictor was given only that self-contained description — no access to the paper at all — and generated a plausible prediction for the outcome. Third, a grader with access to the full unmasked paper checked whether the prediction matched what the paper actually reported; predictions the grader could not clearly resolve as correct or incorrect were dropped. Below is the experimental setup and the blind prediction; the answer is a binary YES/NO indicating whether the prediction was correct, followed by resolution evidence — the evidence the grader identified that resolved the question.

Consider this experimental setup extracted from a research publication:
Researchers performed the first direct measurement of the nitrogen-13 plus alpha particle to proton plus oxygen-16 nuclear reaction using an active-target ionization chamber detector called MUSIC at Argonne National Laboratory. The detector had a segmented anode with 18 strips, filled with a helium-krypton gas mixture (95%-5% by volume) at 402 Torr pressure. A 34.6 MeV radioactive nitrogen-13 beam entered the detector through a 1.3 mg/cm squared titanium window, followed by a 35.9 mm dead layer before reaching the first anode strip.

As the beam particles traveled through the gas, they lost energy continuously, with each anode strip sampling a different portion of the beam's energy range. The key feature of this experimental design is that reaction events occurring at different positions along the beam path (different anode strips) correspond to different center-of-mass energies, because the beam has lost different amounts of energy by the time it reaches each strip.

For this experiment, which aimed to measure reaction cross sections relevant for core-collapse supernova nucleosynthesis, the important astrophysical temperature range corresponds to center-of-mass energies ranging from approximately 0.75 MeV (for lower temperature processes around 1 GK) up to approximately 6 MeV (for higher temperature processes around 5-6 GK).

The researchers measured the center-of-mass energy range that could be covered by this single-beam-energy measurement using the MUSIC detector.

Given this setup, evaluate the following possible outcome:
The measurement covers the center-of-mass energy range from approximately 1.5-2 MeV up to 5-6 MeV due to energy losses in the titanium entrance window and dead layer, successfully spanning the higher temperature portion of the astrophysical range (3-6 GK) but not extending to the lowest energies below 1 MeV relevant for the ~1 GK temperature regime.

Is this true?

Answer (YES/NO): NO